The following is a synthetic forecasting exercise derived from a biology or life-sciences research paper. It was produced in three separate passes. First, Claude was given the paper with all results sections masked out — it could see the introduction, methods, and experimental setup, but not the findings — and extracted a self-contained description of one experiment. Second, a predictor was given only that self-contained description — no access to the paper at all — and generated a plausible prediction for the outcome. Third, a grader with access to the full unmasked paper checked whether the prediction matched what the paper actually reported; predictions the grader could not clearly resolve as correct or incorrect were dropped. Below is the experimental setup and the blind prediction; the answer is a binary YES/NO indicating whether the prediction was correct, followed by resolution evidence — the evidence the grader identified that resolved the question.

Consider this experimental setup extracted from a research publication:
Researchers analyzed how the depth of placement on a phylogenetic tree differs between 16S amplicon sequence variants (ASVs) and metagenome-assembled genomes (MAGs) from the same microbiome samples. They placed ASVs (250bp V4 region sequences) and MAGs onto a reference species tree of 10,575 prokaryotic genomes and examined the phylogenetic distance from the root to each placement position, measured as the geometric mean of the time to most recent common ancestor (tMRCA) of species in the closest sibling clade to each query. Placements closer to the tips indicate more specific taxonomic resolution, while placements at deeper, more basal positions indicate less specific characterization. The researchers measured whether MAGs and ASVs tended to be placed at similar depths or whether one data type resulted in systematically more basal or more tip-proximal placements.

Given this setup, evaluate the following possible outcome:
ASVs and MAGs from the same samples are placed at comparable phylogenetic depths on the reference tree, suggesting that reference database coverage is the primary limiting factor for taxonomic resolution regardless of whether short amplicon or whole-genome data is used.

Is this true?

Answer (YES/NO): NO